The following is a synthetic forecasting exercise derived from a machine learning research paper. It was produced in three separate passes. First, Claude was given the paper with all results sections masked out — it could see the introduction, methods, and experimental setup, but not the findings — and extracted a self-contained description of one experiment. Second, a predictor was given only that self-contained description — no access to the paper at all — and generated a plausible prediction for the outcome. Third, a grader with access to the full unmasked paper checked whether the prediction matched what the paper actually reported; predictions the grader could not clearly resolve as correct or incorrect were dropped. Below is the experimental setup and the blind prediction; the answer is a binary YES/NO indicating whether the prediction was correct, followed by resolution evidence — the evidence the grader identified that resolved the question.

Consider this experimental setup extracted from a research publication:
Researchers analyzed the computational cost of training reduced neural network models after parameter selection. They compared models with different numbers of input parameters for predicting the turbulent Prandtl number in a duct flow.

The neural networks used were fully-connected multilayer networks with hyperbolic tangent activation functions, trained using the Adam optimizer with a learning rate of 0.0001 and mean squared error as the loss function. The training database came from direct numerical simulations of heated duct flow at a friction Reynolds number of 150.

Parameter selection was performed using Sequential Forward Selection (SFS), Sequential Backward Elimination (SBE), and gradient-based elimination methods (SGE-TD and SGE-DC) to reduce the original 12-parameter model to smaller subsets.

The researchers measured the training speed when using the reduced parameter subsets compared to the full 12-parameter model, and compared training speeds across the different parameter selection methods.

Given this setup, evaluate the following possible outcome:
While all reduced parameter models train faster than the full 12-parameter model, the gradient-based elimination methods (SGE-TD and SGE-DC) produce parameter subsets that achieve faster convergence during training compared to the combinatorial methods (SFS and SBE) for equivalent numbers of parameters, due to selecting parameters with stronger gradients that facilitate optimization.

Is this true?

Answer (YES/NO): NO